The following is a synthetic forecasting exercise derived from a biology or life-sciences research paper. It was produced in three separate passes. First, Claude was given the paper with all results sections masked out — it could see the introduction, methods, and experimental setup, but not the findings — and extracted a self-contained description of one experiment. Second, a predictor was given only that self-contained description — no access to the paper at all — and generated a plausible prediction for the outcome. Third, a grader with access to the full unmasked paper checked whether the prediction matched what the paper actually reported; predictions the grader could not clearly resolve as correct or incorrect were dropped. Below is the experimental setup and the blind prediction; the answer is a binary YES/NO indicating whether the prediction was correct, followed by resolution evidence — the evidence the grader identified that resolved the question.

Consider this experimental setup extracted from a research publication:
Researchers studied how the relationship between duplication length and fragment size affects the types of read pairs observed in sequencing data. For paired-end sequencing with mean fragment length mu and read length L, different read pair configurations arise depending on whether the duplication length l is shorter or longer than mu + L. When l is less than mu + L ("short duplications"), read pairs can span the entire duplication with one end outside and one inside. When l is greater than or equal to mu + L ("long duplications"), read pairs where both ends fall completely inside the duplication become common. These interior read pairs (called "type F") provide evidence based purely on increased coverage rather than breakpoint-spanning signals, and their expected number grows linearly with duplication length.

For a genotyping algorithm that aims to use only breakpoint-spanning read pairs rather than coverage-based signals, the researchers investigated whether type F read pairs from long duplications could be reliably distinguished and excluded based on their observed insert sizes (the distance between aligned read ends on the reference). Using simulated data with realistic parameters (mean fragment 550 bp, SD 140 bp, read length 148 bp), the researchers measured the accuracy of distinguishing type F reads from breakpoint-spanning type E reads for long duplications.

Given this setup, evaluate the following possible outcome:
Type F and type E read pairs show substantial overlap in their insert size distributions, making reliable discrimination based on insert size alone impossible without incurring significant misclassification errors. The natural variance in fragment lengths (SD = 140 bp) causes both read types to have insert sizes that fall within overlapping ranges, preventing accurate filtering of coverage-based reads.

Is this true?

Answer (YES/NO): NO